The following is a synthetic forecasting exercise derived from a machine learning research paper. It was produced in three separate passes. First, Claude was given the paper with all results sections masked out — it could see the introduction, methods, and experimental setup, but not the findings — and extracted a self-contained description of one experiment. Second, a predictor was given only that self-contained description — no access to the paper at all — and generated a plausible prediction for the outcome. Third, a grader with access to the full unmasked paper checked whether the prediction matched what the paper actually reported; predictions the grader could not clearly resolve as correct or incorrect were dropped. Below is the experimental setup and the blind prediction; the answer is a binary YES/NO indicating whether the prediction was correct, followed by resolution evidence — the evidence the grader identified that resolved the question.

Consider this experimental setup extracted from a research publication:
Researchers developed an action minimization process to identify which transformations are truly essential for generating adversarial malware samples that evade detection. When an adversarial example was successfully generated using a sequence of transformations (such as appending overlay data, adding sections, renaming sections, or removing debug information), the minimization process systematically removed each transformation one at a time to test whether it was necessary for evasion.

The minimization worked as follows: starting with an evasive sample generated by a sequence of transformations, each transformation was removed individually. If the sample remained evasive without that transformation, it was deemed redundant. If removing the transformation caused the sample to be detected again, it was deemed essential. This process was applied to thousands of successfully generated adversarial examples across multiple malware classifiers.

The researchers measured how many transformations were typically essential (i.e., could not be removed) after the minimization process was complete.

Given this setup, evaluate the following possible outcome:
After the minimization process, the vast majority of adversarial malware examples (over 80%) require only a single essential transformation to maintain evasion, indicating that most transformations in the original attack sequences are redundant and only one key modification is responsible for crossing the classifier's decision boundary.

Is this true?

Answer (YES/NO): NO